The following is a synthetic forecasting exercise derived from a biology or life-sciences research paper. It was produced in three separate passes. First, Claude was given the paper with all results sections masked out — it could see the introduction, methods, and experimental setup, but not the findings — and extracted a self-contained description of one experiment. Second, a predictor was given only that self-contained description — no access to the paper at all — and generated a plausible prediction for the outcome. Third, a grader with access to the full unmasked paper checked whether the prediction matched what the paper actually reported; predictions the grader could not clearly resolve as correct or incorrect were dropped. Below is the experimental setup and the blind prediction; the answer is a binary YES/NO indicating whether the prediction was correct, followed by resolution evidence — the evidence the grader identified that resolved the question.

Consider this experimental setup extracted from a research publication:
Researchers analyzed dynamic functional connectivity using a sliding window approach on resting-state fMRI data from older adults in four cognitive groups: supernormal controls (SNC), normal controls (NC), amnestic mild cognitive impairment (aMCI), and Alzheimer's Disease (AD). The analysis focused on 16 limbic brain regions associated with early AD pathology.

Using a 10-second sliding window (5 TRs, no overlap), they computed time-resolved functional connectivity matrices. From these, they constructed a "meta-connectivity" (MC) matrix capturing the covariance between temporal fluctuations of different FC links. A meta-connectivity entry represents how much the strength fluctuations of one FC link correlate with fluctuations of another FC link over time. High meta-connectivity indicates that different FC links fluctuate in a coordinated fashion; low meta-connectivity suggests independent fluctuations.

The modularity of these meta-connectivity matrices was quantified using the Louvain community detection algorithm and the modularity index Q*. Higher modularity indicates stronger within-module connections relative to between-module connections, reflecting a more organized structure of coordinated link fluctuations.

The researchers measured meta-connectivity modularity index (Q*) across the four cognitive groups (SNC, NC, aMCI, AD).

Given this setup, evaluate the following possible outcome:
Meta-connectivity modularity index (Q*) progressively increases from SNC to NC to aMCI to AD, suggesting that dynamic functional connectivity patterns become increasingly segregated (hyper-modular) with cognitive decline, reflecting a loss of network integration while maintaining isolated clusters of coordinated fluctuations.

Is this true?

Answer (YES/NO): NO